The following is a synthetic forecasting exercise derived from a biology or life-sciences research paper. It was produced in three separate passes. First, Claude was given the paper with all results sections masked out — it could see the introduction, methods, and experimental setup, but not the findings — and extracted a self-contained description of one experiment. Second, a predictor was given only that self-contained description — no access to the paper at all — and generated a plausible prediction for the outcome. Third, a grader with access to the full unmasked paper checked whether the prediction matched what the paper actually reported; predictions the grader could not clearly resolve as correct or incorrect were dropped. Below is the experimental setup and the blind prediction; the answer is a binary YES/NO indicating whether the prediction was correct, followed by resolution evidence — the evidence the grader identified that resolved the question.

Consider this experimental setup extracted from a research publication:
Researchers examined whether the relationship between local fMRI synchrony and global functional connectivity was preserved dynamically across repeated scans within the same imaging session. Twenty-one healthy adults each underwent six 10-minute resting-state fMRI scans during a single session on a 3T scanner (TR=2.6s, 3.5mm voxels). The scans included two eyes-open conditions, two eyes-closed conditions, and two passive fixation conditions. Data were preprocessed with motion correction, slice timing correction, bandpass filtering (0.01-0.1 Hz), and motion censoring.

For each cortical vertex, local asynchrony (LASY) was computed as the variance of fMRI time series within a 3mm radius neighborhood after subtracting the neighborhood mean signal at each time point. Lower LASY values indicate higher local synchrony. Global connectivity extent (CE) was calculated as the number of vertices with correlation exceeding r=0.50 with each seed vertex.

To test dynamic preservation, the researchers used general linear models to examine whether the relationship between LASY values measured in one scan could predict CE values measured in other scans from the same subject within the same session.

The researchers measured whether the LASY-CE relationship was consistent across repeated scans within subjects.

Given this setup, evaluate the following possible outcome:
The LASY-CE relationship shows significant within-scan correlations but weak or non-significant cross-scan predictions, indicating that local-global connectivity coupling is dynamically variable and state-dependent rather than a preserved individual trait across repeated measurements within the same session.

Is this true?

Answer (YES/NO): NO